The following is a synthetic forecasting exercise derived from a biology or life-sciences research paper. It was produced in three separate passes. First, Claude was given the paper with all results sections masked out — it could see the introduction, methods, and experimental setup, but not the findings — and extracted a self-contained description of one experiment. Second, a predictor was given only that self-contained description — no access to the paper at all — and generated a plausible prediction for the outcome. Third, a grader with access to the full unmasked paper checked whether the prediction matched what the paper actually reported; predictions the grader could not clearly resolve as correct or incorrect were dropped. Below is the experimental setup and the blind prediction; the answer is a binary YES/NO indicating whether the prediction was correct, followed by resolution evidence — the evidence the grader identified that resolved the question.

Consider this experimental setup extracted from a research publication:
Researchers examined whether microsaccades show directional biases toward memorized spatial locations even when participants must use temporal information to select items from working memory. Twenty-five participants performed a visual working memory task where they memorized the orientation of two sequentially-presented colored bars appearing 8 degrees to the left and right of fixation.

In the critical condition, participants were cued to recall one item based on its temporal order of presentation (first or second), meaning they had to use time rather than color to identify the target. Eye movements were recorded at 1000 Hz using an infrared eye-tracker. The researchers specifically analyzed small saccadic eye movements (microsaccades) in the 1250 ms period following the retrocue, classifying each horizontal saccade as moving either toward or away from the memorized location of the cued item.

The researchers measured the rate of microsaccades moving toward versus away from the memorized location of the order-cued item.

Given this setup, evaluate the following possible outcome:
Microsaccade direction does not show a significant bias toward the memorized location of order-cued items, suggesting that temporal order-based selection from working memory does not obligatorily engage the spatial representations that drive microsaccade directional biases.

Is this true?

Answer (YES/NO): NO